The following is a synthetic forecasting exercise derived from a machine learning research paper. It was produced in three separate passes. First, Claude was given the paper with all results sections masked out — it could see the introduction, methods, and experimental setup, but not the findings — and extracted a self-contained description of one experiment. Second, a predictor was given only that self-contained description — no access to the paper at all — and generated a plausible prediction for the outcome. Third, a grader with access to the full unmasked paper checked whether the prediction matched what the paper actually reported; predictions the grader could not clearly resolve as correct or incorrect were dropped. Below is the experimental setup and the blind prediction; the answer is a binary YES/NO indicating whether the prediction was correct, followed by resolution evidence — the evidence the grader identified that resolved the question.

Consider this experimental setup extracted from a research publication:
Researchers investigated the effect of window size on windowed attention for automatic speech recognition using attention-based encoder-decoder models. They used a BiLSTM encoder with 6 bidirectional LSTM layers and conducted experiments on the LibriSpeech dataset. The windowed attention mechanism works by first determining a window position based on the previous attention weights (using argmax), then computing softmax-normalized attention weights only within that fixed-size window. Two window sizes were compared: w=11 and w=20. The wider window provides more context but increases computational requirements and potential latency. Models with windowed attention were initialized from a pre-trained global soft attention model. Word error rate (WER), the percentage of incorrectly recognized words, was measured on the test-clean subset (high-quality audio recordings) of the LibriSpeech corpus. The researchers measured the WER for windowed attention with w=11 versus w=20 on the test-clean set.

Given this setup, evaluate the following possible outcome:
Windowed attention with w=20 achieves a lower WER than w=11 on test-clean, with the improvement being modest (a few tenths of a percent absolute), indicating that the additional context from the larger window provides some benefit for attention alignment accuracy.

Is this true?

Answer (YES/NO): NO